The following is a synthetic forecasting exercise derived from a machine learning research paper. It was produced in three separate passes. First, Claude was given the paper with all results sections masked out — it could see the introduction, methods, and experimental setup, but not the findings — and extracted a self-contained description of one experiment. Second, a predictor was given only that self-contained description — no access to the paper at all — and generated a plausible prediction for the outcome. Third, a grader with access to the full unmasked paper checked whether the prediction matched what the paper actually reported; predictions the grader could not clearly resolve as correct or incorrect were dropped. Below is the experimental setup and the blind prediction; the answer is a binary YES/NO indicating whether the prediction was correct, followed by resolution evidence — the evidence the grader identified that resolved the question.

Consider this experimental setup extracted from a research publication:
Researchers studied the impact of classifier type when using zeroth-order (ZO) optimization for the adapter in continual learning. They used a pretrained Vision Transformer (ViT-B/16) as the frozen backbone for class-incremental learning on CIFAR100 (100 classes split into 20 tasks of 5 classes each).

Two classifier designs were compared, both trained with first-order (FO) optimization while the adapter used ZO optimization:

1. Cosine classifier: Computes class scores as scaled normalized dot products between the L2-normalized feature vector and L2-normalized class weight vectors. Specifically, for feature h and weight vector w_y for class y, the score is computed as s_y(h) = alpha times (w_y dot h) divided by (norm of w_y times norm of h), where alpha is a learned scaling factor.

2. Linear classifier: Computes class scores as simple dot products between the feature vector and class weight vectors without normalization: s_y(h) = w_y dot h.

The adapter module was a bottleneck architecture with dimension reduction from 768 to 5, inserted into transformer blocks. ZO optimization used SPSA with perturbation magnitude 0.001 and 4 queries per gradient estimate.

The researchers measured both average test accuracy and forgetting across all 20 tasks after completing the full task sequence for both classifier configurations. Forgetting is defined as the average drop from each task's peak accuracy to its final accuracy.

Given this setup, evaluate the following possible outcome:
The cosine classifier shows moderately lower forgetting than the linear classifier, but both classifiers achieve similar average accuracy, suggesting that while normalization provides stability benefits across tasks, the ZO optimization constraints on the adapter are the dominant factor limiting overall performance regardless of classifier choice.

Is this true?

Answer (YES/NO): NO